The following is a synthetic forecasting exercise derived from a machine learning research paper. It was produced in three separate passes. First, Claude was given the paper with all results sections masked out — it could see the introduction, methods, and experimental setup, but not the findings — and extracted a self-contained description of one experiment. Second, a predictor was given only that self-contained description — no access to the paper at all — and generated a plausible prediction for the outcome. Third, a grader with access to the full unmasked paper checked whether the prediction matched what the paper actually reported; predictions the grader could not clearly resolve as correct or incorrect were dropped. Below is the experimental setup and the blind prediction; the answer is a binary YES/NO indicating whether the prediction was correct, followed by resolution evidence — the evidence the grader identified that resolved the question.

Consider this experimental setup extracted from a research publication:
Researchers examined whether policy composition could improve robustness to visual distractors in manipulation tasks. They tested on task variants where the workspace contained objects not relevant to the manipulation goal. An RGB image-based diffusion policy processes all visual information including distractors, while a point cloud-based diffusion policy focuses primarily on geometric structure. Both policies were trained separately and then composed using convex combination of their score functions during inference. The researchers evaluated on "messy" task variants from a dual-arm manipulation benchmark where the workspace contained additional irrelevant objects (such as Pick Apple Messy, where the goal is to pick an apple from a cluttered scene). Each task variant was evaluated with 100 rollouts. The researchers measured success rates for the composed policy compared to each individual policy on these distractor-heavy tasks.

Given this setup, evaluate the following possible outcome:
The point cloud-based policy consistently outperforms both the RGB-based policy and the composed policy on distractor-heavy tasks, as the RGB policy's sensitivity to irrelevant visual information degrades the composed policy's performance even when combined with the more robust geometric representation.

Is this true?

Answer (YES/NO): YES